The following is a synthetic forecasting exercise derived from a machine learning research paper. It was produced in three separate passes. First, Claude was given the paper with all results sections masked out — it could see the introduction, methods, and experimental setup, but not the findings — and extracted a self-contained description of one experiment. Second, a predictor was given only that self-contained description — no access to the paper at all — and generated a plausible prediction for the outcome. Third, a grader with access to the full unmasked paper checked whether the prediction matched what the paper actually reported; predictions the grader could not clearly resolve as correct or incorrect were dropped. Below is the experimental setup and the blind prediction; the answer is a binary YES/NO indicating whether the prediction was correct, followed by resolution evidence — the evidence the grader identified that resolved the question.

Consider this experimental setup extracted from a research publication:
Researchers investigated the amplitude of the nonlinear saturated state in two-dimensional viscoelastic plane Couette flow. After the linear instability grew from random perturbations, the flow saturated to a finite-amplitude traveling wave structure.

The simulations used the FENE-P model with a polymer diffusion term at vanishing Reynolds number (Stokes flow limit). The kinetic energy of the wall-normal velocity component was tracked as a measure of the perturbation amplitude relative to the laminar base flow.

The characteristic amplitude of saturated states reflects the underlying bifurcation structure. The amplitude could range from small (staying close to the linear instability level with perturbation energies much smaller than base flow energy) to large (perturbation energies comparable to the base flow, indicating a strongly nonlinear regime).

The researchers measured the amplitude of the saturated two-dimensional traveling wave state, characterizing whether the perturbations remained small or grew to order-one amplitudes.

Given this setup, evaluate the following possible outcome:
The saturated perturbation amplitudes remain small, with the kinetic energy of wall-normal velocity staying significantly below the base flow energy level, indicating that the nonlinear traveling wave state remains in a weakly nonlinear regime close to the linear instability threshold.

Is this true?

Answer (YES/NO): NO